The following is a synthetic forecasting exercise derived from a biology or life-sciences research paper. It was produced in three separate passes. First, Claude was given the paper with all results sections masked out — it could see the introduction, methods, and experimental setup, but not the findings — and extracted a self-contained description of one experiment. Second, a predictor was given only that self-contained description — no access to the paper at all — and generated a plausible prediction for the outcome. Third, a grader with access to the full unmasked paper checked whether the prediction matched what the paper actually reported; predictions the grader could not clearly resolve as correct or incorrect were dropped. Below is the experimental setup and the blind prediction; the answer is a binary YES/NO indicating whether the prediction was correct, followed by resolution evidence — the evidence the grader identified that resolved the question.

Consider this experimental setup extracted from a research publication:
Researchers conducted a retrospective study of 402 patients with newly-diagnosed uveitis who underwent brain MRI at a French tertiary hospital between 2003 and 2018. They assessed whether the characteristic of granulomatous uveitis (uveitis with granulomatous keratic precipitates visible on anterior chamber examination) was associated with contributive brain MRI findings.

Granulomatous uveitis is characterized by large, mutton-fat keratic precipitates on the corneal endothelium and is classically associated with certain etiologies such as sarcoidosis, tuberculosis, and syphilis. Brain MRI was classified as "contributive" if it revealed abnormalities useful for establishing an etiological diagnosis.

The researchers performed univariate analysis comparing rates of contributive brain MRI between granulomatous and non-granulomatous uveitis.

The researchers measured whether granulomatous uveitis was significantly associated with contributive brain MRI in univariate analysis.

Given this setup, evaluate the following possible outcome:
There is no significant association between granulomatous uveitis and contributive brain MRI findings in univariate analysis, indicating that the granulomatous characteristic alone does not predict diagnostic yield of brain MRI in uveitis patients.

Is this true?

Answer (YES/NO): NO